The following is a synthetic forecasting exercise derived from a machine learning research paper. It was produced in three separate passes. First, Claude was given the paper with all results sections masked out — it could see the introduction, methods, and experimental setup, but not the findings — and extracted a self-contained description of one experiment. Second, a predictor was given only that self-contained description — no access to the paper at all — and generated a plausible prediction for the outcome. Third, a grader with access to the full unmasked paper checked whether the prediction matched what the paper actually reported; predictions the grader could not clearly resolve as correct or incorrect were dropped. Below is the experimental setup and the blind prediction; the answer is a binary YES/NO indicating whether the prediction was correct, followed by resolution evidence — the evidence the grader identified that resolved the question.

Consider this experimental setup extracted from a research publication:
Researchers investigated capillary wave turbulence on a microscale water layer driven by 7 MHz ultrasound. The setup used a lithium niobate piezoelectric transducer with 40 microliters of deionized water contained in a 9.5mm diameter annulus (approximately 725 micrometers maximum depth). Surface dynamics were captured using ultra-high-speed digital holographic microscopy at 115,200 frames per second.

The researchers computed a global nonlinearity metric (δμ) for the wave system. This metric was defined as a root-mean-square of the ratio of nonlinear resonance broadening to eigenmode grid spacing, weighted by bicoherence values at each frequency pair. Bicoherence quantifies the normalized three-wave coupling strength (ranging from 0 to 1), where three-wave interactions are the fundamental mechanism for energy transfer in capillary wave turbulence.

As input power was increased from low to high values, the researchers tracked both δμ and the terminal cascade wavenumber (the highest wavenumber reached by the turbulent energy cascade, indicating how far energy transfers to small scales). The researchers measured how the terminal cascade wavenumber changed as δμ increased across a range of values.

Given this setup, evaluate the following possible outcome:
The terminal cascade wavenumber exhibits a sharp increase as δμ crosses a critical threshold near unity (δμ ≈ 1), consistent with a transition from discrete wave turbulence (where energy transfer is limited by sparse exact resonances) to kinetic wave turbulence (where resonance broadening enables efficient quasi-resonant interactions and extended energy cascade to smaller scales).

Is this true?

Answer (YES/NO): NO